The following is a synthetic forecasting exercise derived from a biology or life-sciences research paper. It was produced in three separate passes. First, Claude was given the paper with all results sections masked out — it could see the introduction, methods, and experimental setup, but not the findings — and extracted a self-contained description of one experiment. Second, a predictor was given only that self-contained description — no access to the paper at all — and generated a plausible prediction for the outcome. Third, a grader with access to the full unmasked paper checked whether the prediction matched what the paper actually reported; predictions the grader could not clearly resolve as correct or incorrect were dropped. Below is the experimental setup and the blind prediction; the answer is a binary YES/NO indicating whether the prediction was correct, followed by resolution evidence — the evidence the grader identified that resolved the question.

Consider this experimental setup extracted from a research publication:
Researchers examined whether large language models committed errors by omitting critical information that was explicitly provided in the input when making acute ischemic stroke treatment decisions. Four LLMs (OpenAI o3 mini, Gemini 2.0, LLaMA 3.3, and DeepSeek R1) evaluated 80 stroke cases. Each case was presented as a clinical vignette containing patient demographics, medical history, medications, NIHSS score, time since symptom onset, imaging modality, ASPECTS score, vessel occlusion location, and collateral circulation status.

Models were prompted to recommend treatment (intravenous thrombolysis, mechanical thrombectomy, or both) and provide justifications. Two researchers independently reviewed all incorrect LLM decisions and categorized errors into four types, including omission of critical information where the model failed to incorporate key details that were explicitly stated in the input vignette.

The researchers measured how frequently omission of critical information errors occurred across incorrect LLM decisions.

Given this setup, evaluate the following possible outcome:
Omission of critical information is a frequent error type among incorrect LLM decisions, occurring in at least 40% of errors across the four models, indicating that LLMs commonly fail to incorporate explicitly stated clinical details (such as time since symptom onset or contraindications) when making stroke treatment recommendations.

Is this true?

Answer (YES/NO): NO